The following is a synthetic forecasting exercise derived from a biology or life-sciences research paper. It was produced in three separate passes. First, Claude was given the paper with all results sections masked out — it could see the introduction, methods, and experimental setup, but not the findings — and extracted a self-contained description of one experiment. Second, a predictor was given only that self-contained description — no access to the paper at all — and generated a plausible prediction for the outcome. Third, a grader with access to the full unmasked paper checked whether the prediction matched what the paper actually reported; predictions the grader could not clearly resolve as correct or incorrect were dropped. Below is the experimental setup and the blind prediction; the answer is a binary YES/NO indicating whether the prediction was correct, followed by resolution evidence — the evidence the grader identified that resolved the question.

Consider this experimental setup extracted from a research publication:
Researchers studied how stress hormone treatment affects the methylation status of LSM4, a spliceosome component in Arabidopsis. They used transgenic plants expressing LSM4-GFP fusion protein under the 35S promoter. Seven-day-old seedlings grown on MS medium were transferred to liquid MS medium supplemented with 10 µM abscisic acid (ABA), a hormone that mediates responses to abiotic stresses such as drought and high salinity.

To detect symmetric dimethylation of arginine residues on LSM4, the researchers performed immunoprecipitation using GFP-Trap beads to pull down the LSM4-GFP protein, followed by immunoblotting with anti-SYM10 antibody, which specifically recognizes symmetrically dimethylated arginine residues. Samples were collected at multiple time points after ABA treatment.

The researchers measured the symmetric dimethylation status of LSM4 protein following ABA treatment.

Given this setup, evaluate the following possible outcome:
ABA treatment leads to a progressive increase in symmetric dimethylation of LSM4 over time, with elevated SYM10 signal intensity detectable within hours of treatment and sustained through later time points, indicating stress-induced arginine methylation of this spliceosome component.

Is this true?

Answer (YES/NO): YES